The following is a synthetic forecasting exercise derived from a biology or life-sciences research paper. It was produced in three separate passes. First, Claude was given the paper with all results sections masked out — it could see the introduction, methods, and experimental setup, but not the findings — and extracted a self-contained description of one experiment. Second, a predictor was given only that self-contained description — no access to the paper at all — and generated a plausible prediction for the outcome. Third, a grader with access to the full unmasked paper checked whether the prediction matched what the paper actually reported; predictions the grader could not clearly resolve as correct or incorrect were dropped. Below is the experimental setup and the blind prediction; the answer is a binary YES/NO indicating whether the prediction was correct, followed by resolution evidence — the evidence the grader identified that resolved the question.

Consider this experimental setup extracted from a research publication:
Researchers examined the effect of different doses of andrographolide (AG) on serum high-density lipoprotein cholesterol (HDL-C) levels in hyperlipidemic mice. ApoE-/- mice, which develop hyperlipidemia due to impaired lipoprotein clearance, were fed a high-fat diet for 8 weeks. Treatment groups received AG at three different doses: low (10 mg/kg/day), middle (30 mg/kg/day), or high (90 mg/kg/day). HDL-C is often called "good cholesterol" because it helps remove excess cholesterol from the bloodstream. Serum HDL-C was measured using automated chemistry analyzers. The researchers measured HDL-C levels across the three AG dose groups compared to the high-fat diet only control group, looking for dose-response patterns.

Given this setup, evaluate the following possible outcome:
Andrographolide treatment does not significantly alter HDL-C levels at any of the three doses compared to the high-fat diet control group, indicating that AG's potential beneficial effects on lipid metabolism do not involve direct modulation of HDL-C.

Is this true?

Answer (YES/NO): NO